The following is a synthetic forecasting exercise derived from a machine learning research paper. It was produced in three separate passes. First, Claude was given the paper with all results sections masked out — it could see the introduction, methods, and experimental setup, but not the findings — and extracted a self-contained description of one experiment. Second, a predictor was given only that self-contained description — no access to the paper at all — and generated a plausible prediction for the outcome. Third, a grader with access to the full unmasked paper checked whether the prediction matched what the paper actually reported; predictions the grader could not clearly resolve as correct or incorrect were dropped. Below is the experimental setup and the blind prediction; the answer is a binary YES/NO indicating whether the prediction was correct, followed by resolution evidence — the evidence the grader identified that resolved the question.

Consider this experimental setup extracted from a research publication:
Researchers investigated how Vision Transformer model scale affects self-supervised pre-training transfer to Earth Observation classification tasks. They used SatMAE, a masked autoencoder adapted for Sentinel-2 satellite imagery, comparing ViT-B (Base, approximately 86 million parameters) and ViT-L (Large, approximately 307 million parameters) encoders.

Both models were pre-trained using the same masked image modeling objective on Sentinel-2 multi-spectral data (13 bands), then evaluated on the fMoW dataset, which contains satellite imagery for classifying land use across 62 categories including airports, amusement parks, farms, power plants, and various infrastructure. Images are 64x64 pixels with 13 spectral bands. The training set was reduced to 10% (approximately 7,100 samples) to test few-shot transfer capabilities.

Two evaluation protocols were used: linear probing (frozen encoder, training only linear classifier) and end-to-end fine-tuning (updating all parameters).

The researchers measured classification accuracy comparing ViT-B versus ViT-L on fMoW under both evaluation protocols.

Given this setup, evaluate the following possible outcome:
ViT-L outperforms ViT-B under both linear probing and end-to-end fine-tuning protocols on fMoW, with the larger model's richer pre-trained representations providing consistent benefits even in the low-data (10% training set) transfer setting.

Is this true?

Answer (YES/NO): YES